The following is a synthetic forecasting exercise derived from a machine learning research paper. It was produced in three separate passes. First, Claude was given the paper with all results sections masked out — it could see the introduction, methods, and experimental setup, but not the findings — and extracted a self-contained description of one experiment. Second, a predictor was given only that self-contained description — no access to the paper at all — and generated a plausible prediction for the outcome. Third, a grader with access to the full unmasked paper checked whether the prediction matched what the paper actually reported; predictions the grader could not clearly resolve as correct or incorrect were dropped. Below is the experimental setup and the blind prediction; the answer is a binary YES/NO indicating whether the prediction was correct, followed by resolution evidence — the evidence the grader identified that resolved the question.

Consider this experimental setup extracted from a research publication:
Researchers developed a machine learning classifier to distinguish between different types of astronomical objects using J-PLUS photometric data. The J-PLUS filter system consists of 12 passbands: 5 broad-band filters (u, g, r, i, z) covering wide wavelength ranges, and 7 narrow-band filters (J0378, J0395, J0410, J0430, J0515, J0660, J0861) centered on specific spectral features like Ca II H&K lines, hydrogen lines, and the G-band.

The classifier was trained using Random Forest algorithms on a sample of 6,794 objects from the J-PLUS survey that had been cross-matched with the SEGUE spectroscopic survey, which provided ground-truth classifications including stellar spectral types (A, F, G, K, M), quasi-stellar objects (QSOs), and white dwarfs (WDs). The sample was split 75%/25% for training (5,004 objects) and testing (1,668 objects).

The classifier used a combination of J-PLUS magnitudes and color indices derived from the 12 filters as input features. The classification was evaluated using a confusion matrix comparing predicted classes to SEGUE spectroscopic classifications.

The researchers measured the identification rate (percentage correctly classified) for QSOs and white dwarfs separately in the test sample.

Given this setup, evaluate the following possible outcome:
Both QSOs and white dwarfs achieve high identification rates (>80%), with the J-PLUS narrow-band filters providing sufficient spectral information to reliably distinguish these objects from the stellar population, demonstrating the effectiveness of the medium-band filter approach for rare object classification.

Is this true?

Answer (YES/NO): NO